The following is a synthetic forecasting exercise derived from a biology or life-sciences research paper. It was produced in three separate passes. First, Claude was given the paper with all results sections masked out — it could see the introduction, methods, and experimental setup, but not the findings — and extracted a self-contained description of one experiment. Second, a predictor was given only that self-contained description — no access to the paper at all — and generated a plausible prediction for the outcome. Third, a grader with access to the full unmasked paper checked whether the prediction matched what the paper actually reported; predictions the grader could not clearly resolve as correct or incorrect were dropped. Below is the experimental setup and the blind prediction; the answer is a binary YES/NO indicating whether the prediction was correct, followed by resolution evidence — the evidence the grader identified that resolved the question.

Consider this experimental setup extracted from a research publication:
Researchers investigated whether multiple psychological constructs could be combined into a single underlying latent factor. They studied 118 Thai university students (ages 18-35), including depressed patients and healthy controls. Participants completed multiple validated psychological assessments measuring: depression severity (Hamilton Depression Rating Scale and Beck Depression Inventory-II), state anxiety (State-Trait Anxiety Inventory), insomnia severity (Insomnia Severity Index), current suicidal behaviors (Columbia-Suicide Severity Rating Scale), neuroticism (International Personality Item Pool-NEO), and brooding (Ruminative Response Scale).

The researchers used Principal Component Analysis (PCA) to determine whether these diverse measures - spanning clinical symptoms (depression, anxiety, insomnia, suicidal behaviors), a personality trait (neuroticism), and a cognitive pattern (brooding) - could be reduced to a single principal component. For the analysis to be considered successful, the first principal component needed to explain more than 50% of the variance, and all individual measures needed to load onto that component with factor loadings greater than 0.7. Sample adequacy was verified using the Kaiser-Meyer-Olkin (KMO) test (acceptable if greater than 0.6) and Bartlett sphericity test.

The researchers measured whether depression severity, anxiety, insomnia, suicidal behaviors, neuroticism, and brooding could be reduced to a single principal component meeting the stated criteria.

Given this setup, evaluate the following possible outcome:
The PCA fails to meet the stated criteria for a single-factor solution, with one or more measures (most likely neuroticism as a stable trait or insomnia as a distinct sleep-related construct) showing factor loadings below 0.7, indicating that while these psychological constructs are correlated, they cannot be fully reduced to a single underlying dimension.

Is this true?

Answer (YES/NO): NO